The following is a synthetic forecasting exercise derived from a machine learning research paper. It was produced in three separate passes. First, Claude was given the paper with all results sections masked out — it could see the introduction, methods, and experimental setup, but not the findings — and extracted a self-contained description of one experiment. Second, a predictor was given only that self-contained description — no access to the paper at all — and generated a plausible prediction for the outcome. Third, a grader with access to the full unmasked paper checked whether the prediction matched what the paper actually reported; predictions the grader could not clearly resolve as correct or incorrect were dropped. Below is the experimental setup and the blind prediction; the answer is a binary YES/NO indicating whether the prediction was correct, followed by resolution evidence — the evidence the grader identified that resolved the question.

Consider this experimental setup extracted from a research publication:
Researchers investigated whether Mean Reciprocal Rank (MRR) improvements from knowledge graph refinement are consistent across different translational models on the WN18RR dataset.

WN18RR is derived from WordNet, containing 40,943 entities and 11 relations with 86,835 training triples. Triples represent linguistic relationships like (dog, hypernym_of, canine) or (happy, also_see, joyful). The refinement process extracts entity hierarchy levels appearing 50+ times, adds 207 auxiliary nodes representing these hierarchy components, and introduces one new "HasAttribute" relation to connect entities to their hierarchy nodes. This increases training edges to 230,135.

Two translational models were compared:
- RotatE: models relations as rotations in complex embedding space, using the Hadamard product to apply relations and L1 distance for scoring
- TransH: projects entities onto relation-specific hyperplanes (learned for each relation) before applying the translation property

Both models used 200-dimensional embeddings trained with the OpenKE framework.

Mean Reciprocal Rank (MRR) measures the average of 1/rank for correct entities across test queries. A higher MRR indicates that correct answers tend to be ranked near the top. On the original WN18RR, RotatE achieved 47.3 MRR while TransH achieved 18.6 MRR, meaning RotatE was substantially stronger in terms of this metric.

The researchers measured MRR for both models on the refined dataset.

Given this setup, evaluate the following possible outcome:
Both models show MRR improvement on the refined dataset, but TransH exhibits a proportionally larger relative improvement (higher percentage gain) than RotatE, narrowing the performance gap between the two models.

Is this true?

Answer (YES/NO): NO